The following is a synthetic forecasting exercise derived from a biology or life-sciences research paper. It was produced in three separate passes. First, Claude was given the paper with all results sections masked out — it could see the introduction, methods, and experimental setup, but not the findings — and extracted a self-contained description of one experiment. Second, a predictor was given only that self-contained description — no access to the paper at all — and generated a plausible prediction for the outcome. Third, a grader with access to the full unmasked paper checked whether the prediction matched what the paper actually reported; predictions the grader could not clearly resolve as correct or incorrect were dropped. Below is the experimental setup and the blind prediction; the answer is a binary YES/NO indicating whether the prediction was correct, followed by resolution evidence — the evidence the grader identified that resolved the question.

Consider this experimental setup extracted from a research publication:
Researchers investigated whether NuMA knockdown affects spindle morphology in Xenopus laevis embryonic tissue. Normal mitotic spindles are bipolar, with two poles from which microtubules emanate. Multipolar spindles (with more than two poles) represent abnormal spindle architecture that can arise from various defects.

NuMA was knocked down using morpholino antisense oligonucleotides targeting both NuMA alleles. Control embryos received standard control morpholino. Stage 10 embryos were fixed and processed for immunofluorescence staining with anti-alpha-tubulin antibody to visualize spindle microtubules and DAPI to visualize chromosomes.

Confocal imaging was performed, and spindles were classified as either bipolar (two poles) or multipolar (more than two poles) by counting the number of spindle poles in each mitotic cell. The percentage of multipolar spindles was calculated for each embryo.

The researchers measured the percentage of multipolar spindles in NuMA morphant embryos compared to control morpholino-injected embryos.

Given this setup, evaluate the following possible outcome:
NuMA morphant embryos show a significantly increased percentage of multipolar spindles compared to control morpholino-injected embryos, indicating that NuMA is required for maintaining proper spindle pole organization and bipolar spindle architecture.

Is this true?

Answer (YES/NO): YES